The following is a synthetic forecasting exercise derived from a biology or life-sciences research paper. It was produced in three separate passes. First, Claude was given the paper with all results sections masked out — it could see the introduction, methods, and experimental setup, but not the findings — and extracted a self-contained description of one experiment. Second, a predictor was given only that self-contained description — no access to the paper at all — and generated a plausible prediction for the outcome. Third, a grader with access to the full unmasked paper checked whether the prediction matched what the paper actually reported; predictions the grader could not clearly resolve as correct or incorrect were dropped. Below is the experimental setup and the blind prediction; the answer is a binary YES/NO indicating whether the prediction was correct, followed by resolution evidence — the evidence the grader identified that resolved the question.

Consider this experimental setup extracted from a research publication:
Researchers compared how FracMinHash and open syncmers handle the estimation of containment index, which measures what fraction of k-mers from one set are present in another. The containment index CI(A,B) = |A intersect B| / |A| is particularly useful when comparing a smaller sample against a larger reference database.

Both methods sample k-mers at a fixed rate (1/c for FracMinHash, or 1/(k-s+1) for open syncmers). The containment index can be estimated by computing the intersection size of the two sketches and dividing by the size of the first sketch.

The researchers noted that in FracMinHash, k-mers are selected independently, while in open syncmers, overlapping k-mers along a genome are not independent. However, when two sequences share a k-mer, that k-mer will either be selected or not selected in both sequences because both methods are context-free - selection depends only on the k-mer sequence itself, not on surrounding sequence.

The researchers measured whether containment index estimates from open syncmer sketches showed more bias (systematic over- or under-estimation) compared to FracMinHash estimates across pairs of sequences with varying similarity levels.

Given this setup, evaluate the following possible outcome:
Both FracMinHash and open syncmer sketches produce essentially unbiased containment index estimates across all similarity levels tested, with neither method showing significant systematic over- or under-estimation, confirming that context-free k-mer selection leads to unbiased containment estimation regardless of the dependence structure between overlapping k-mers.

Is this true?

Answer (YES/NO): YES